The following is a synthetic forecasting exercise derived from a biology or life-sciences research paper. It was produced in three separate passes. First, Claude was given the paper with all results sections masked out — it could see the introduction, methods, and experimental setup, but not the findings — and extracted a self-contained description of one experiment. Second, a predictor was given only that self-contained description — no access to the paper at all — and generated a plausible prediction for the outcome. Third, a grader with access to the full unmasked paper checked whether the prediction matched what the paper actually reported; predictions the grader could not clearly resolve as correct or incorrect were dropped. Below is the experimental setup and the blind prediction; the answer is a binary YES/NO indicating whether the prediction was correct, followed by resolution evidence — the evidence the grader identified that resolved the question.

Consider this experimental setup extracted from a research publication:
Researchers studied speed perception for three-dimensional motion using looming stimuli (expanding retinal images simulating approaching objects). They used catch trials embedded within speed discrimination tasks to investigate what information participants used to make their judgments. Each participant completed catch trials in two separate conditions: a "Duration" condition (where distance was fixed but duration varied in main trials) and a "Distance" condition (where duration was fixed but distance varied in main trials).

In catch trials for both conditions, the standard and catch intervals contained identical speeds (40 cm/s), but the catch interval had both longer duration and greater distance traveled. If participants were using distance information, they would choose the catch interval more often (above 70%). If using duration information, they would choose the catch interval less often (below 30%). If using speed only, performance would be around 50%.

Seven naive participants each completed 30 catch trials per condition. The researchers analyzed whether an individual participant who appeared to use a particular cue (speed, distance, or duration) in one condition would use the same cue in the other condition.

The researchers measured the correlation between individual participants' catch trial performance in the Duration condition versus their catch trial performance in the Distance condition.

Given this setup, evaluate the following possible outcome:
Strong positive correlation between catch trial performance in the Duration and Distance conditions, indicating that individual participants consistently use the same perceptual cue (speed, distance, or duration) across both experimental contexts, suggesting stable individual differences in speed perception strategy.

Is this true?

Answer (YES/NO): YES